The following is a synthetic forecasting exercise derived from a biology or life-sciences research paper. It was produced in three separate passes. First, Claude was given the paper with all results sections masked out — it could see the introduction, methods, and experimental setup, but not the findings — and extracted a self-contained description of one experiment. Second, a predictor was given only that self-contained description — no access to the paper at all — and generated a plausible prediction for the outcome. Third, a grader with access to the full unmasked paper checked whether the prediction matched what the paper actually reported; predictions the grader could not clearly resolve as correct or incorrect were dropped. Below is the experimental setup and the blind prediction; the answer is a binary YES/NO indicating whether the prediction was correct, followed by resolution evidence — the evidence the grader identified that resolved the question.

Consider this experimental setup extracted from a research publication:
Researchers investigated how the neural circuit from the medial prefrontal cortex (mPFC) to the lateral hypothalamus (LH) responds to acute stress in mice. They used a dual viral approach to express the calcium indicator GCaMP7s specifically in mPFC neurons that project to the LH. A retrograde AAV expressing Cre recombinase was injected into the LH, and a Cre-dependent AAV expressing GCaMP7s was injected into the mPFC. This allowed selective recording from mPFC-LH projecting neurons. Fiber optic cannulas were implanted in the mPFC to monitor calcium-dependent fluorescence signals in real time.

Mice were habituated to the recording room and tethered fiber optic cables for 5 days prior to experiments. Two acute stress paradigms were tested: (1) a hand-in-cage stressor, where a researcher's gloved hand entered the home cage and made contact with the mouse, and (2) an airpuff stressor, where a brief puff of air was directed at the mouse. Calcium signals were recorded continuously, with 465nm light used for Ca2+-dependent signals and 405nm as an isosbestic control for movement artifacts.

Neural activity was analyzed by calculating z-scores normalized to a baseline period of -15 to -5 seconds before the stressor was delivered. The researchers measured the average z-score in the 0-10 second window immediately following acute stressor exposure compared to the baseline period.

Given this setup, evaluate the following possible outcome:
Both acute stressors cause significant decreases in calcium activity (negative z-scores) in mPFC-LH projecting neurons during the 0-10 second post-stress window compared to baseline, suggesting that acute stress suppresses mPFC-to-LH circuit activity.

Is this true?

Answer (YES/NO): NO